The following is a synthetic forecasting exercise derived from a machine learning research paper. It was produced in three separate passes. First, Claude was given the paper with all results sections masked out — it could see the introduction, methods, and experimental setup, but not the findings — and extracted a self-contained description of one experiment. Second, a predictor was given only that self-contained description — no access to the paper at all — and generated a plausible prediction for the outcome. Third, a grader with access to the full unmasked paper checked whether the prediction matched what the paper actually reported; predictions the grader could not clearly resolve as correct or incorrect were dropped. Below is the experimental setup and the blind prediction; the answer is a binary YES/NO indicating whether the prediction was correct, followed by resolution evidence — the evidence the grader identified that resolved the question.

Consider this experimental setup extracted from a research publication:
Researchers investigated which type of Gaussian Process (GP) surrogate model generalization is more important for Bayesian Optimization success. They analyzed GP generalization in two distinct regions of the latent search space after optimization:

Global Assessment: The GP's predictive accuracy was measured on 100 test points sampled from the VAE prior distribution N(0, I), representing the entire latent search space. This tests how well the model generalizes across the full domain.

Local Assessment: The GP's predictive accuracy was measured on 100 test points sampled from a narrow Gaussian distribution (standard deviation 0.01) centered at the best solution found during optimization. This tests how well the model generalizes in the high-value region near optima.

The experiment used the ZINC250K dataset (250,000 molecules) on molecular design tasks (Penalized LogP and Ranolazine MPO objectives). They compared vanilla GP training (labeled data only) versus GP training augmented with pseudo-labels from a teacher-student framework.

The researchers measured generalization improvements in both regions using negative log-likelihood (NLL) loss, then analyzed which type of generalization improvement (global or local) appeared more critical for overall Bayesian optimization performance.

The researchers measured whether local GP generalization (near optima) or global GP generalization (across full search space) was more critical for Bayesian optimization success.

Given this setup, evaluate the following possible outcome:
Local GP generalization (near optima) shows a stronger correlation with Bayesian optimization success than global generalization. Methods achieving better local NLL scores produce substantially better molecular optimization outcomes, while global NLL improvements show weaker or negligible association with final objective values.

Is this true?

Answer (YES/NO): YES